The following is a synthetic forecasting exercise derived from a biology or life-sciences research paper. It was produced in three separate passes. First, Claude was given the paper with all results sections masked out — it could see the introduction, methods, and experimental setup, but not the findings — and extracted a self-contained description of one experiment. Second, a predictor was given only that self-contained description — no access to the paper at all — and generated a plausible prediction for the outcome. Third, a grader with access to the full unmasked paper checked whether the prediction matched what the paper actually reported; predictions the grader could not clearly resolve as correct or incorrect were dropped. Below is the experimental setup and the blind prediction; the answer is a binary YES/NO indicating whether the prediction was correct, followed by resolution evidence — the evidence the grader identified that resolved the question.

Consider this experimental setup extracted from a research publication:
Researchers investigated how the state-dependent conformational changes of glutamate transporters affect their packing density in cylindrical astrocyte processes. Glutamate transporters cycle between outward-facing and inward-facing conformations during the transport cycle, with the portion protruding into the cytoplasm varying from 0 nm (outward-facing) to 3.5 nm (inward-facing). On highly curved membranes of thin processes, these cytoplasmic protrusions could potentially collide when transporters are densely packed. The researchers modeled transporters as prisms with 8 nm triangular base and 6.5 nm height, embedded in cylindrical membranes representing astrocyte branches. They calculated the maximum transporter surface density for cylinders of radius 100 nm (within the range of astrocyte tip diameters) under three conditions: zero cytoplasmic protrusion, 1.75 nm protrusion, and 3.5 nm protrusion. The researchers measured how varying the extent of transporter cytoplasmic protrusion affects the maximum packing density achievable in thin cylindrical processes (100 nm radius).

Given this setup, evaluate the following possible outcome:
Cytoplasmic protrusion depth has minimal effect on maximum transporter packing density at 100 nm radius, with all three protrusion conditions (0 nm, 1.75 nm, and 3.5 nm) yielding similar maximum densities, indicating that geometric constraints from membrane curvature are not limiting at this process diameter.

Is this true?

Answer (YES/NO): NO